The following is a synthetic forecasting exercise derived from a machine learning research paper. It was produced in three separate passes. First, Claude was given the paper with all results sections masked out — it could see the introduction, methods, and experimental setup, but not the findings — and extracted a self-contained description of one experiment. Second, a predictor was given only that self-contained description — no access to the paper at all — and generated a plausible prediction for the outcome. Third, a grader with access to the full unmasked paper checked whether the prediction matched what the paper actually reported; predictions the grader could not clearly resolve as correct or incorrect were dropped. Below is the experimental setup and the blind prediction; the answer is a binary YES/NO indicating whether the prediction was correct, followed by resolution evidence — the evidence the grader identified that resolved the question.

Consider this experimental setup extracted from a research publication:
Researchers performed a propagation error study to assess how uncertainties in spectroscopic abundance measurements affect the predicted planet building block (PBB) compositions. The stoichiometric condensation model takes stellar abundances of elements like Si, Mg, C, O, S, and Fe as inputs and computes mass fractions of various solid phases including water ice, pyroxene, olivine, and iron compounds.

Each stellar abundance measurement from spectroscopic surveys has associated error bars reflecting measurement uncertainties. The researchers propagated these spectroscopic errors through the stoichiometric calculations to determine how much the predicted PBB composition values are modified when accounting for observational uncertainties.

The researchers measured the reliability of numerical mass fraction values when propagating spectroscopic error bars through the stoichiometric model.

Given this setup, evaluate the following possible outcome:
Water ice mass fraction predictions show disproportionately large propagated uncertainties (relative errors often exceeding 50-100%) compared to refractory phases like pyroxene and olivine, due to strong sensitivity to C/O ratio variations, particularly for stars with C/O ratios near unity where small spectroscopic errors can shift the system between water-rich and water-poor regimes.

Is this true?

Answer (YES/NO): NO